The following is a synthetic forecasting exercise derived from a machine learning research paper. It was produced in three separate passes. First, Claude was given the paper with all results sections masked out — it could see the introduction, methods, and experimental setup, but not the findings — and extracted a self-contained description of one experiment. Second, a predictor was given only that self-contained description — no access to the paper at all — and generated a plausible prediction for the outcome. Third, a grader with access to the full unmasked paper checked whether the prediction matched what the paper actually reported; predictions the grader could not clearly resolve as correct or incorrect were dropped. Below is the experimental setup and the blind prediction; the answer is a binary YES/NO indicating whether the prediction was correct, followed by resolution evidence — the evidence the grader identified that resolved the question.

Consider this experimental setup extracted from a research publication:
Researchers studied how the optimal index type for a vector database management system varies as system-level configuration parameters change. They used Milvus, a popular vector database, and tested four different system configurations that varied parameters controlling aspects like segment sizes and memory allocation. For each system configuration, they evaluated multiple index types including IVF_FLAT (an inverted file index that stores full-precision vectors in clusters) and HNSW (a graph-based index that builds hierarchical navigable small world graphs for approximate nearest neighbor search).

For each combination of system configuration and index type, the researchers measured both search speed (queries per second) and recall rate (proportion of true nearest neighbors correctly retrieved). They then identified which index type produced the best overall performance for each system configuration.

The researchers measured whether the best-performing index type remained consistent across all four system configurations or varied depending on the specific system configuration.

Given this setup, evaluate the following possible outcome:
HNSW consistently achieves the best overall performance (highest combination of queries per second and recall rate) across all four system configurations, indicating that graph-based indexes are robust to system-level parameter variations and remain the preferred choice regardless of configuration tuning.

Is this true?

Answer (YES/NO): NO